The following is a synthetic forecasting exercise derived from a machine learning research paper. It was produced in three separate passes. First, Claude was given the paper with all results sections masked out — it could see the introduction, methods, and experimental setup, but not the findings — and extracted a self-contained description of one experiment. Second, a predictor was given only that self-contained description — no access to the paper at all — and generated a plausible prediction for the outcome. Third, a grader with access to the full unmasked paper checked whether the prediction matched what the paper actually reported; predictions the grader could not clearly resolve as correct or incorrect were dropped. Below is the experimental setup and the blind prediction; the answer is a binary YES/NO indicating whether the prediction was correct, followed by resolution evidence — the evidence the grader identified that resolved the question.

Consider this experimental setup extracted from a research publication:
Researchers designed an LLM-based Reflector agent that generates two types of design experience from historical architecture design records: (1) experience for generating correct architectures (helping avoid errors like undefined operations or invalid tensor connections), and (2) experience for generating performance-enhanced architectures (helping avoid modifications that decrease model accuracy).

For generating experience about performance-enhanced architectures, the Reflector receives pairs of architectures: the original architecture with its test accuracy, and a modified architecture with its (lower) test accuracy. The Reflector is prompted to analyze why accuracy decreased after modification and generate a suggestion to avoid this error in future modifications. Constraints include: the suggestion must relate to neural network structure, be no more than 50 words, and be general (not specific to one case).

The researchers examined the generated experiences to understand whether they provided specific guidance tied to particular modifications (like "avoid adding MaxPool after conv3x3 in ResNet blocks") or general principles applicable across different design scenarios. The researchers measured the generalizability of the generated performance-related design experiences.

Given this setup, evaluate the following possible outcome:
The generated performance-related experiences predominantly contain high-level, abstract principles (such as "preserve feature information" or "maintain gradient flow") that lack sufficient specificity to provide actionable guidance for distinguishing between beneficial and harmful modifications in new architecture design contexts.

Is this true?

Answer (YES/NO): NO